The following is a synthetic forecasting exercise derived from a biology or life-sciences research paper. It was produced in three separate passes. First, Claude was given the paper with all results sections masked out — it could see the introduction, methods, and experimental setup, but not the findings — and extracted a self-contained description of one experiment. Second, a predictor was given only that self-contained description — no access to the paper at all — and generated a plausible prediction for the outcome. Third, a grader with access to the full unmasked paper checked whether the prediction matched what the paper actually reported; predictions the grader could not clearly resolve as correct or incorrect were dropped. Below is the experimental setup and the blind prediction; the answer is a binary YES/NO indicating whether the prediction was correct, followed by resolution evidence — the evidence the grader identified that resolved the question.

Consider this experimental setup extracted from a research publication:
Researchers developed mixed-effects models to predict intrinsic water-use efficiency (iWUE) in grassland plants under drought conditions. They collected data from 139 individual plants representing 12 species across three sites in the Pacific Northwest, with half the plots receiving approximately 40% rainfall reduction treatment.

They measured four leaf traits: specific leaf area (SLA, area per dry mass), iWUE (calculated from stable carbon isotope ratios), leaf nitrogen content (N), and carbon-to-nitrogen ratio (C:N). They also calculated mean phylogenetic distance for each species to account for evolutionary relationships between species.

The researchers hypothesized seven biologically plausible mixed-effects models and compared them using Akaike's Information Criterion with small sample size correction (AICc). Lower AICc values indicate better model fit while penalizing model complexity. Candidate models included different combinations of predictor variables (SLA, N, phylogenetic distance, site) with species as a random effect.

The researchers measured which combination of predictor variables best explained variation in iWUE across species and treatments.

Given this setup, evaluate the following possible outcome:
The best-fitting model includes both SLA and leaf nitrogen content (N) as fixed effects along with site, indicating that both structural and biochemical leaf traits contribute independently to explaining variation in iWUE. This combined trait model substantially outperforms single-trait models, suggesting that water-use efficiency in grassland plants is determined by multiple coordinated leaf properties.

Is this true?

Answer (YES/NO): NO